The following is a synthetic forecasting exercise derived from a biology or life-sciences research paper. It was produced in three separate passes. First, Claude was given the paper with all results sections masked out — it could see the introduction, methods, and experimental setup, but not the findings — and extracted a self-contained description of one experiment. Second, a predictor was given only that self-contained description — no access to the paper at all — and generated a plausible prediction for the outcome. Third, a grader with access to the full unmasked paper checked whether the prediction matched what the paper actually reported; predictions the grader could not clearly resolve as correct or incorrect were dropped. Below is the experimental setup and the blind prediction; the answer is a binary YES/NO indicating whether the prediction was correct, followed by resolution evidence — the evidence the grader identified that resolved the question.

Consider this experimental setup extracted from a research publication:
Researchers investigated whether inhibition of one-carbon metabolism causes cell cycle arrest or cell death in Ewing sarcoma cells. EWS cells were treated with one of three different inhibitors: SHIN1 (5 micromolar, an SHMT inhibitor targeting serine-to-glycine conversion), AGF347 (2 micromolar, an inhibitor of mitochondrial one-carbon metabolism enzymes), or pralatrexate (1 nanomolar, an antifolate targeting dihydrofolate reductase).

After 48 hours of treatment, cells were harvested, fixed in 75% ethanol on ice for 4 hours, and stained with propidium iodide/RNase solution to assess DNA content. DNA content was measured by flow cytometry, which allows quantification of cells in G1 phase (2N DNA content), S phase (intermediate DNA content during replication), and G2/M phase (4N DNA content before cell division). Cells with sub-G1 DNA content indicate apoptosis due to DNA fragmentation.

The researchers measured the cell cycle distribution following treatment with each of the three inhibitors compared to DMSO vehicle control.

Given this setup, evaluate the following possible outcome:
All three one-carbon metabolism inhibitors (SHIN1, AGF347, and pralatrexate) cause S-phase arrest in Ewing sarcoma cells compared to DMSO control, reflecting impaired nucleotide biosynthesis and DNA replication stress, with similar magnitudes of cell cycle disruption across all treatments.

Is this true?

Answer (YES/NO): NO